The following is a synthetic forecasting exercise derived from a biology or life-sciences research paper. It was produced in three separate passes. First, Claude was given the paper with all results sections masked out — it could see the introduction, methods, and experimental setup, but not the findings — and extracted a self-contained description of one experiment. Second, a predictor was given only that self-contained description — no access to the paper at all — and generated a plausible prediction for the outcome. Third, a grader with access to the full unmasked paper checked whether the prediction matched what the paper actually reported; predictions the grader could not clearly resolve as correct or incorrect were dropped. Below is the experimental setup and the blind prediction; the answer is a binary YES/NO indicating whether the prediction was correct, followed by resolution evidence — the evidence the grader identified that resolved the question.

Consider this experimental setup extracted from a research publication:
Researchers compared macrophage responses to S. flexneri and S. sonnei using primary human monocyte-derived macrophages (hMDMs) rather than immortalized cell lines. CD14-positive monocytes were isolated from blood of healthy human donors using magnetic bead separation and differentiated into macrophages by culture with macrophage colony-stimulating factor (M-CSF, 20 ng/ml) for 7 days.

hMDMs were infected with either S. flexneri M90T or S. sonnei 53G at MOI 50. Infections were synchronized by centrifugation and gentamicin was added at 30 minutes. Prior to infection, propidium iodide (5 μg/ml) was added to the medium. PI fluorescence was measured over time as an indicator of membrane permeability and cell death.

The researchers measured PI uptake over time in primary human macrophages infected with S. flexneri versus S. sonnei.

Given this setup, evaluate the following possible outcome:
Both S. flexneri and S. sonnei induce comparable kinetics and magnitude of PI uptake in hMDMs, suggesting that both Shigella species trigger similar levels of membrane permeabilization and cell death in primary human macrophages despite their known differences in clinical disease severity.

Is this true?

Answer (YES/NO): NO